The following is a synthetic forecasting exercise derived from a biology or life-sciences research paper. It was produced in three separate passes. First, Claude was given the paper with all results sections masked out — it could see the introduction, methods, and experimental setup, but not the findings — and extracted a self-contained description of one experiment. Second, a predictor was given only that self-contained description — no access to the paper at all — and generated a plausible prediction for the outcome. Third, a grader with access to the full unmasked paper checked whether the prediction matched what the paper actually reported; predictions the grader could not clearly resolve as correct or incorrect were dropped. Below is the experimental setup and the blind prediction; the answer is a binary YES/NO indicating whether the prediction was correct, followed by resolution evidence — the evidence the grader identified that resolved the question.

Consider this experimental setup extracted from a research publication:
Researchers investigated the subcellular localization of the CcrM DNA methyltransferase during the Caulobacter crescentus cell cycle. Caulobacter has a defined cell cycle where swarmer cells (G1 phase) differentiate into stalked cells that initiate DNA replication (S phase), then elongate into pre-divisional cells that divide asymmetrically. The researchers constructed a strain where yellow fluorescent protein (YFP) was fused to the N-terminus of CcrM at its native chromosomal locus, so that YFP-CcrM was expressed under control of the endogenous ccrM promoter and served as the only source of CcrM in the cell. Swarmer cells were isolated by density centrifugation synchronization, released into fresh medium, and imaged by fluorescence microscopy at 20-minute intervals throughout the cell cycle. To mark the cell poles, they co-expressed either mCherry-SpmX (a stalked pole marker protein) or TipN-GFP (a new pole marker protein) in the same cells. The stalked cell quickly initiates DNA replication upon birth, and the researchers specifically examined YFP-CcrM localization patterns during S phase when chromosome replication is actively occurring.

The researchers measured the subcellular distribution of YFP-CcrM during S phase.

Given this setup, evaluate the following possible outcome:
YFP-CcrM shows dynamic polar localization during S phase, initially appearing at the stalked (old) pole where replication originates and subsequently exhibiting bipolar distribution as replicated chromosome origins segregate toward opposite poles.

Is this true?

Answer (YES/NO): NO